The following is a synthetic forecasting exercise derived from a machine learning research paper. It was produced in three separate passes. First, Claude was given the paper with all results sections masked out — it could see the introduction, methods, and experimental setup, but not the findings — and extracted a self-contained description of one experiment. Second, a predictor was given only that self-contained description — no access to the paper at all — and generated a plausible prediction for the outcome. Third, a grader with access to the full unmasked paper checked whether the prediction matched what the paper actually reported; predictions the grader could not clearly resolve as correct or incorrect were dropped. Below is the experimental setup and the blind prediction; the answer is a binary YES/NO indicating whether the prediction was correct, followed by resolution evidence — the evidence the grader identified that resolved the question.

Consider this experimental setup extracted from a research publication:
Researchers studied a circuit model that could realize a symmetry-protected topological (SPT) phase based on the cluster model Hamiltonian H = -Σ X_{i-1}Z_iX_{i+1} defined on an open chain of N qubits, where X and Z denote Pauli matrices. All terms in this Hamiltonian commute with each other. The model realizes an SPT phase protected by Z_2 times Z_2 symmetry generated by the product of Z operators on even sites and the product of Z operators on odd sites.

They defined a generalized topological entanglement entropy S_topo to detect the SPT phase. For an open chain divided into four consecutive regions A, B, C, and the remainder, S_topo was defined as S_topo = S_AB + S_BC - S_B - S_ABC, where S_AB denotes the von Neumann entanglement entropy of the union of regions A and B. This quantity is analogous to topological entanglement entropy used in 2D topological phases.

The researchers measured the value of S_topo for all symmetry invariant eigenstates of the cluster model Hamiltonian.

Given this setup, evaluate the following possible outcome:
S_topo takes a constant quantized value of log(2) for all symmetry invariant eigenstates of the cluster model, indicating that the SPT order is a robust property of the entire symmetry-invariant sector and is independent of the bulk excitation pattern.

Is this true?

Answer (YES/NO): NO